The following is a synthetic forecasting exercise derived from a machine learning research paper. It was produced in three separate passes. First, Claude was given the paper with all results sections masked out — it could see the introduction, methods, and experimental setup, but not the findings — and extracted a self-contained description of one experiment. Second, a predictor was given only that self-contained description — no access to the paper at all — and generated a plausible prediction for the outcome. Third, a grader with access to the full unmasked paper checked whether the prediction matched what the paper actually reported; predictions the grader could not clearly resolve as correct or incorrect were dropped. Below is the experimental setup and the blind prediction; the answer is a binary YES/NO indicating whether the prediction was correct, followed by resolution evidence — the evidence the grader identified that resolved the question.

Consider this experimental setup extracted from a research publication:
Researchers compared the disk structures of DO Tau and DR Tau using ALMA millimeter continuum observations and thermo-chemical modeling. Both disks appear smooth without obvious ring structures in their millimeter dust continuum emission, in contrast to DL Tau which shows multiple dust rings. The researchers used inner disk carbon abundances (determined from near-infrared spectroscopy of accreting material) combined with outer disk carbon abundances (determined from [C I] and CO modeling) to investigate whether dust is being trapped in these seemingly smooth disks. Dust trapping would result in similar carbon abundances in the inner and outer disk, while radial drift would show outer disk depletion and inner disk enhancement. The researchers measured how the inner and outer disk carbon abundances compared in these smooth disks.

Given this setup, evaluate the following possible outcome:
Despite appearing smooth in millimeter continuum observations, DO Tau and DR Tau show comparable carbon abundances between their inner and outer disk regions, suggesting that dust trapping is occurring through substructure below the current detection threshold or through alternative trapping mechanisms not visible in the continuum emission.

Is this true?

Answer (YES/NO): YES